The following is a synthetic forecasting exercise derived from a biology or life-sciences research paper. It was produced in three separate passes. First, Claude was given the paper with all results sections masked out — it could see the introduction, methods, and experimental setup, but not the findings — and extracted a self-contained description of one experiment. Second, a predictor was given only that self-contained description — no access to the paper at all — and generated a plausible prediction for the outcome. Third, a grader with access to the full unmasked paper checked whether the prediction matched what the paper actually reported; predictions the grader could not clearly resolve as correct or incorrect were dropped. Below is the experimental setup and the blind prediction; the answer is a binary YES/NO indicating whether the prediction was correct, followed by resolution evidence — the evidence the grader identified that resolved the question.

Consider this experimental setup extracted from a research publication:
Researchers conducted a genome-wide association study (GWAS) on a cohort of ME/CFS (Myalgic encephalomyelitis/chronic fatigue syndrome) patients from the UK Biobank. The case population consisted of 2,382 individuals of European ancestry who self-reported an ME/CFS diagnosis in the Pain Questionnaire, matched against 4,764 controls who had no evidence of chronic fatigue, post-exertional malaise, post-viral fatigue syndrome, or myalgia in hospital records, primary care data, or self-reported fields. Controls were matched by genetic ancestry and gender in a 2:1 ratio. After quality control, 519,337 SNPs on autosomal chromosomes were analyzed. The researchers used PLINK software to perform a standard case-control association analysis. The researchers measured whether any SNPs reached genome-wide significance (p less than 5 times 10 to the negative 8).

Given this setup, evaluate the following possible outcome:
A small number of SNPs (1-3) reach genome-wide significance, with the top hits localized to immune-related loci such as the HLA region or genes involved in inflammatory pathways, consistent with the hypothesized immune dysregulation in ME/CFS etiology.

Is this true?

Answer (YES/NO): NO